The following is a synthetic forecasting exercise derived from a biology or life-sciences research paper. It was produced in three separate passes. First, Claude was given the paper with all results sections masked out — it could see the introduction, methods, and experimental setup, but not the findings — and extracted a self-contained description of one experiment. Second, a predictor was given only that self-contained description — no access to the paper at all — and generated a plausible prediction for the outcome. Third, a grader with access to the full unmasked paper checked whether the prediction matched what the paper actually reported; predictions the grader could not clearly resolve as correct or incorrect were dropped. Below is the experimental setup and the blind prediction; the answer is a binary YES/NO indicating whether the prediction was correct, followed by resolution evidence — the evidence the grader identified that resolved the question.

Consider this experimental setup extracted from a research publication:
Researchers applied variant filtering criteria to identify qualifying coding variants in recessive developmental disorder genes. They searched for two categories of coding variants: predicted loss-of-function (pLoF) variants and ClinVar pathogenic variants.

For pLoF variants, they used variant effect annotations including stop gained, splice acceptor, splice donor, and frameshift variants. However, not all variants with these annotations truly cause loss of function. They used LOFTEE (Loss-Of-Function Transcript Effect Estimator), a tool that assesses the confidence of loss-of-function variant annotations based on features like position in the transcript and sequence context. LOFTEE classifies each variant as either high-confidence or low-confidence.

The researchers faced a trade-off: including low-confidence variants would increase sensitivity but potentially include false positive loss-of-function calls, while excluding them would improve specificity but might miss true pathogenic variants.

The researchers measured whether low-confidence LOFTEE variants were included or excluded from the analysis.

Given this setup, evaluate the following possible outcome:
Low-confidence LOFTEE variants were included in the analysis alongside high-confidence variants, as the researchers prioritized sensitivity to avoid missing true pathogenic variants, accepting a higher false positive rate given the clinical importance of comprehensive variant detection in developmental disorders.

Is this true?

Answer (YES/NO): NO